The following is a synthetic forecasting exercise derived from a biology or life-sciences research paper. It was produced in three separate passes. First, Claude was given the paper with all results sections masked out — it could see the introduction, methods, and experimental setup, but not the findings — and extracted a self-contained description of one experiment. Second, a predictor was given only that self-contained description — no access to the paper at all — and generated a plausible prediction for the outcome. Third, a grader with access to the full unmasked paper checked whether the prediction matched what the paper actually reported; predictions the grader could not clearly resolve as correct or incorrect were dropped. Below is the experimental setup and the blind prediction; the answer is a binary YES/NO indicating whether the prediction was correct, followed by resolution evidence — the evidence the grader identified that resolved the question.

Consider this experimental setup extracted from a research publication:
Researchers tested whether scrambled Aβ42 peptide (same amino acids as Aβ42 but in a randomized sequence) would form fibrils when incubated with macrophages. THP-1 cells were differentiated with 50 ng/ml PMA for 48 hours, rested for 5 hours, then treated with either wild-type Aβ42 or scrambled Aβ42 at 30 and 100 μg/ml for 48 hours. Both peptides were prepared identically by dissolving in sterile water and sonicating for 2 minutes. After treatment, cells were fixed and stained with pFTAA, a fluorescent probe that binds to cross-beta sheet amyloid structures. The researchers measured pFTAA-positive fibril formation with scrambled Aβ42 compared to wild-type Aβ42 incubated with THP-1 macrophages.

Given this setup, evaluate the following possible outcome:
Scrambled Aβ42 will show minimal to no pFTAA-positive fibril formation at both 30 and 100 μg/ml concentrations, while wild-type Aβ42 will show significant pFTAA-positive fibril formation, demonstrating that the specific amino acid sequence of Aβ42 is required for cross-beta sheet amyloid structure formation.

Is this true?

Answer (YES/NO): YES